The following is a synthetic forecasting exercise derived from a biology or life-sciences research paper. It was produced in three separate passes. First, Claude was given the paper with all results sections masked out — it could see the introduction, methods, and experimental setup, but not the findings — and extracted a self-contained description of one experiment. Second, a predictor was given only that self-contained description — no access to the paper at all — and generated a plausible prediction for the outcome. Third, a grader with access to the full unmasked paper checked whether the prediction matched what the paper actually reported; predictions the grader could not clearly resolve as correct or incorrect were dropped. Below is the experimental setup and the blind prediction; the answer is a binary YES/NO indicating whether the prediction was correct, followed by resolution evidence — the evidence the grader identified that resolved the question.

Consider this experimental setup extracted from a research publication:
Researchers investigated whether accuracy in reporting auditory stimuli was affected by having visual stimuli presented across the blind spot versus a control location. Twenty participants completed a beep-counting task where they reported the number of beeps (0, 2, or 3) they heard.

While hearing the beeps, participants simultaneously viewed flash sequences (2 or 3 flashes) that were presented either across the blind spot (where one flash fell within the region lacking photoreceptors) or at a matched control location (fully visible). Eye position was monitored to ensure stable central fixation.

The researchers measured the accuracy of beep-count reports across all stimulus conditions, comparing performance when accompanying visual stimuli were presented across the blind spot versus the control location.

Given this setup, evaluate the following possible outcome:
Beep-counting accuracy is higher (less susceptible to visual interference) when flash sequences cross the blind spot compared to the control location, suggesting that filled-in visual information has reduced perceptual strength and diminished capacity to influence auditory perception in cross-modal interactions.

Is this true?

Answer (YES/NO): NO